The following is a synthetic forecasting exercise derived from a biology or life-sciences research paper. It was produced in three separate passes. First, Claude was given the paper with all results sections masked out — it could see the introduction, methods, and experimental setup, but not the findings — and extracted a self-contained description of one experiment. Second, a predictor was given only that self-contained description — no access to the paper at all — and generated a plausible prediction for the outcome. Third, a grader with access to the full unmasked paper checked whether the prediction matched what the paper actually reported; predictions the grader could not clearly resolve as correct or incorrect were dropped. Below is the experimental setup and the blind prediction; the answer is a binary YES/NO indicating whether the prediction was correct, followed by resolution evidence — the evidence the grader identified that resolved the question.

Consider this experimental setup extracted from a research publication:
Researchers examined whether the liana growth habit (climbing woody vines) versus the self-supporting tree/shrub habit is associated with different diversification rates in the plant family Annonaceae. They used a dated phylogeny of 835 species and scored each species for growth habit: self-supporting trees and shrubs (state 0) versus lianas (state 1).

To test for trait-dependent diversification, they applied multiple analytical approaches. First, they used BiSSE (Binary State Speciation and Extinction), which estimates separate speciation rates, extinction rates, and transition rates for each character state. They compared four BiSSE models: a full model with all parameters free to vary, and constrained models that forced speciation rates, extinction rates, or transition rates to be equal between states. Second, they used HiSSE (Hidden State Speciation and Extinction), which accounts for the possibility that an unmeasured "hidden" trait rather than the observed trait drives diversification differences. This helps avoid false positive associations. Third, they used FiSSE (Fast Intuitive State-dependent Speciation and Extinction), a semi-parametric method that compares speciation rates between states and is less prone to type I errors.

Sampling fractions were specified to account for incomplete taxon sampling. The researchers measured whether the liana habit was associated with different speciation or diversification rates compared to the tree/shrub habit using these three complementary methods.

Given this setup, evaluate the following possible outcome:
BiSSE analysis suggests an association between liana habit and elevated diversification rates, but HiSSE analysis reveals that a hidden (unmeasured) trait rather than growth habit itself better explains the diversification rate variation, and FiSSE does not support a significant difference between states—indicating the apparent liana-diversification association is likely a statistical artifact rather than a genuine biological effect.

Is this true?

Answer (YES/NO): NO